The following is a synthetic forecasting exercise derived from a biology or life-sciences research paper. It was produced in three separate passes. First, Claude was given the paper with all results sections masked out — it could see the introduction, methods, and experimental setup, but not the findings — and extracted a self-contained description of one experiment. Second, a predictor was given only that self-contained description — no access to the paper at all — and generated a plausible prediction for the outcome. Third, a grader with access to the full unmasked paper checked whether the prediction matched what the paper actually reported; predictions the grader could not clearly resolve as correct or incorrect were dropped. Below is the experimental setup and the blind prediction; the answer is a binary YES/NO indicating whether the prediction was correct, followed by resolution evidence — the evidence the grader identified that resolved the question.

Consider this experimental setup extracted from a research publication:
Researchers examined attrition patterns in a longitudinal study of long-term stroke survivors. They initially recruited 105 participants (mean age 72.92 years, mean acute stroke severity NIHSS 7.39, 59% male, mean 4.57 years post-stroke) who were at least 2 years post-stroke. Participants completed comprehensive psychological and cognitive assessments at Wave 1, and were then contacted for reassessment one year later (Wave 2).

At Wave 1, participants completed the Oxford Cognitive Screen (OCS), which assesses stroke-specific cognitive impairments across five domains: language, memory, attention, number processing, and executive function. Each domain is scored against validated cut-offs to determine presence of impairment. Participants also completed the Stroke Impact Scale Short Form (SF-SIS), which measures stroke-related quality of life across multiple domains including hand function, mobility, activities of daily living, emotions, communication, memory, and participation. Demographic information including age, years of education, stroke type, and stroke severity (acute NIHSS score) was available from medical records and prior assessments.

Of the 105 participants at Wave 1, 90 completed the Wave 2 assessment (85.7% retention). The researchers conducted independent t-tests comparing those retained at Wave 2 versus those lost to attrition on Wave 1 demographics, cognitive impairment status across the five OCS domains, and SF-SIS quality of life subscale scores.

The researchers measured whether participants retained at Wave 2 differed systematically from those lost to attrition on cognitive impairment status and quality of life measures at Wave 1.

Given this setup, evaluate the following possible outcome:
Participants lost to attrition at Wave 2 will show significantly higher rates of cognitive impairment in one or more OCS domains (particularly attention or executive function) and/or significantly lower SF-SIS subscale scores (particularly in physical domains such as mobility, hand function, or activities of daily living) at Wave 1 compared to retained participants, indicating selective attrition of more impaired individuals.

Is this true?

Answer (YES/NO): YES